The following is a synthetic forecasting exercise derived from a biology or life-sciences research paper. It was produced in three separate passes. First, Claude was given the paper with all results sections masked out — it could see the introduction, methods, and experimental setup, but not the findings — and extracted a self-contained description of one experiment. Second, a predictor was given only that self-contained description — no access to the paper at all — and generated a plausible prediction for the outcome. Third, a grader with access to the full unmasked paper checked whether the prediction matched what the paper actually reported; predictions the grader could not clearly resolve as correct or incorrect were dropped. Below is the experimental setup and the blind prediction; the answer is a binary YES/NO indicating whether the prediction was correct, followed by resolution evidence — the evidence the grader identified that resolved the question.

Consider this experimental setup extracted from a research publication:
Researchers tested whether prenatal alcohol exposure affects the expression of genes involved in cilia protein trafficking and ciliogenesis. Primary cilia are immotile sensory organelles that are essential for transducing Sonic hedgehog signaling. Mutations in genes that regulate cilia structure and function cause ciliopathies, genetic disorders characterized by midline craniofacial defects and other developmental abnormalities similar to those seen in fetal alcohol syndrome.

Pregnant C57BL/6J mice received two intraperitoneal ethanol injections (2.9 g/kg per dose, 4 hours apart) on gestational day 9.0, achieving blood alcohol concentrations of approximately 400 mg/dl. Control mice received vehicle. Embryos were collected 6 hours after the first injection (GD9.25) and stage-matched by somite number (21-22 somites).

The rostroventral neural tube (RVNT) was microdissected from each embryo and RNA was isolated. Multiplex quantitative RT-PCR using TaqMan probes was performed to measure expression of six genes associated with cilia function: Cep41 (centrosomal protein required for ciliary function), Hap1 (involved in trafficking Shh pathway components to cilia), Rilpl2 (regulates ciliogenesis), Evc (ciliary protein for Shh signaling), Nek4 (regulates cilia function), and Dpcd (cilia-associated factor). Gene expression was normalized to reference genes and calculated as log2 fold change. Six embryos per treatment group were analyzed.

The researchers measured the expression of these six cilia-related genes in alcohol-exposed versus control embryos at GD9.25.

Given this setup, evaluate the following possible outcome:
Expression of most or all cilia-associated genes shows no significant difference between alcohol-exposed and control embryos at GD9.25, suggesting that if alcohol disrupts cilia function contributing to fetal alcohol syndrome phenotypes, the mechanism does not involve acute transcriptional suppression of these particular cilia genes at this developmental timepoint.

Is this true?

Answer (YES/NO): NO